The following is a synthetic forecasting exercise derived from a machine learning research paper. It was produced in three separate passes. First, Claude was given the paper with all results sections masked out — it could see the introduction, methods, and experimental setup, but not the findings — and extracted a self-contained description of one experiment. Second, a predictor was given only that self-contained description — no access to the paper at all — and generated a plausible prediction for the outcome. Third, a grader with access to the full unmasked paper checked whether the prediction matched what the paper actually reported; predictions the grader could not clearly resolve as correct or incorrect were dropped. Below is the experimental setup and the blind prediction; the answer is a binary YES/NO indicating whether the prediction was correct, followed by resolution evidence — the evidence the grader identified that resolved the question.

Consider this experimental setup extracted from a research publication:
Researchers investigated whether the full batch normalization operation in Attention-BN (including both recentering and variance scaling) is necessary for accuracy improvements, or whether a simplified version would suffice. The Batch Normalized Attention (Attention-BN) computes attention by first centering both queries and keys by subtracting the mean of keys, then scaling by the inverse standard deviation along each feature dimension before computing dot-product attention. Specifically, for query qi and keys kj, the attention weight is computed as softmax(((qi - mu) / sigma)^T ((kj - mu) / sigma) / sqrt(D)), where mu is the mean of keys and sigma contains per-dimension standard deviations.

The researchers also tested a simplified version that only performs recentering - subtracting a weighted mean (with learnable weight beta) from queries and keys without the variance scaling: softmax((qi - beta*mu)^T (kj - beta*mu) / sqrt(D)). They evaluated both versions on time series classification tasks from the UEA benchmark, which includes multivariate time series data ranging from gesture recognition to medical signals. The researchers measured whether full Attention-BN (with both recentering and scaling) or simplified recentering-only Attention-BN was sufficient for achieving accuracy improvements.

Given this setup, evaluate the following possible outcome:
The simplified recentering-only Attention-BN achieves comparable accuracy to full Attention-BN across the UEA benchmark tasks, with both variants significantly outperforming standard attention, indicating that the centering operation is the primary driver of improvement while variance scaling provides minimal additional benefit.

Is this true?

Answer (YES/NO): YES